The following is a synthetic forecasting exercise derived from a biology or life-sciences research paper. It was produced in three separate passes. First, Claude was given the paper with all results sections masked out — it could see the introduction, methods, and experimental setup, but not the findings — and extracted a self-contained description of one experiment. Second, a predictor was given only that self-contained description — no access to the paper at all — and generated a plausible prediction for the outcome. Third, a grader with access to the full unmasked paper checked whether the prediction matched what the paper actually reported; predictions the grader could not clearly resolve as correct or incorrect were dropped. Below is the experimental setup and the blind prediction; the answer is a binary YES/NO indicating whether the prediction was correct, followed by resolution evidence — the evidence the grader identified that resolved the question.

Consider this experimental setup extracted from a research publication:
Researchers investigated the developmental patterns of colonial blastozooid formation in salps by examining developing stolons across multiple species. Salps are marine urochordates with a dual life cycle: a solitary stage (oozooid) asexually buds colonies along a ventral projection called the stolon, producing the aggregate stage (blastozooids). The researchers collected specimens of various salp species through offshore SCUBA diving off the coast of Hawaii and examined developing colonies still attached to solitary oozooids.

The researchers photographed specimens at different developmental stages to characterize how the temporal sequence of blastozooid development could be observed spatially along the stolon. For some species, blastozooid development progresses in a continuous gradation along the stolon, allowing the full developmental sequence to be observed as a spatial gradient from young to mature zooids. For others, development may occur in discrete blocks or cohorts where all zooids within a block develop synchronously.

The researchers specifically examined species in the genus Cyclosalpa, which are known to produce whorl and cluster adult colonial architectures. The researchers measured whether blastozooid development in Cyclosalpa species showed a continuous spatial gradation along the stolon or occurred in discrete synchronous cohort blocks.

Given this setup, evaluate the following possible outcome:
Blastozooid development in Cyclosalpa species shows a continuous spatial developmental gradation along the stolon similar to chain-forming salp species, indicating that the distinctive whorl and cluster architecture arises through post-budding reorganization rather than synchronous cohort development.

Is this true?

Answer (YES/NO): YES